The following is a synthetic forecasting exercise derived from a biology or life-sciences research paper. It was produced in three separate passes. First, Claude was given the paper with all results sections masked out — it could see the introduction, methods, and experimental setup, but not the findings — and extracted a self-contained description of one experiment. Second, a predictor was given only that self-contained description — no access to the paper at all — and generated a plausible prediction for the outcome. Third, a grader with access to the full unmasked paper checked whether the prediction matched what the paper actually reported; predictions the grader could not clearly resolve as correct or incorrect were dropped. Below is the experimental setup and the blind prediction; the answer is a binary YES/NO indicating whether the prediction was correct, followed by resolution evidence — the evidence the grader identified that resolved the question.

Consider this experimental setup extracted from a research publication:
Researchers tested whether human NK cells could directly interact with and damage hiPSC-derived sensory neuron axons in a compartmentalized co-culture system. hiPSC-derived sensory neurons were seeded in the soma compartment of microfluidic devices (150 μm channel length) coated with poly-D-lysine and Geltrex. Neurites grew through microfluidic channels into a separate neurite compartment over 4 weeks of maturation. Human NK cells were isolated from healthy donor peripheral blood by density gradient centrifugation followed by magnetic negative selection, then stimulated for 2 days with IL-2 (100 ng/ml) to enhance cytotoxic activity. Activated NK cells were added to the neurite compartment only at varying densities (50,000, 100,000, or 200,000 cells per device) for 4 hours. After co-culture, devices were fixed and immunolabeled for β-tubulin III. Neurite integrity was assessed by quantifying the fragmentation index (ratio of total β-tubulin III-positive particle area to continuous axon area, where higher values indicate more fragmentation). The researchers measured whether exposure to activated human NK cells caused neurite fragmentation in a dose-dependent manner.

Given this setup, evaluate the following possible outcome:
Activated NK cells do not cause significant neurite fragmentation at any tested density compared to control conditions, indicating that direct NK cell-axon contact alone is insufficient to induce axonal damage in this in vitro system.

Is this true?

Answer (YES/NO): NO